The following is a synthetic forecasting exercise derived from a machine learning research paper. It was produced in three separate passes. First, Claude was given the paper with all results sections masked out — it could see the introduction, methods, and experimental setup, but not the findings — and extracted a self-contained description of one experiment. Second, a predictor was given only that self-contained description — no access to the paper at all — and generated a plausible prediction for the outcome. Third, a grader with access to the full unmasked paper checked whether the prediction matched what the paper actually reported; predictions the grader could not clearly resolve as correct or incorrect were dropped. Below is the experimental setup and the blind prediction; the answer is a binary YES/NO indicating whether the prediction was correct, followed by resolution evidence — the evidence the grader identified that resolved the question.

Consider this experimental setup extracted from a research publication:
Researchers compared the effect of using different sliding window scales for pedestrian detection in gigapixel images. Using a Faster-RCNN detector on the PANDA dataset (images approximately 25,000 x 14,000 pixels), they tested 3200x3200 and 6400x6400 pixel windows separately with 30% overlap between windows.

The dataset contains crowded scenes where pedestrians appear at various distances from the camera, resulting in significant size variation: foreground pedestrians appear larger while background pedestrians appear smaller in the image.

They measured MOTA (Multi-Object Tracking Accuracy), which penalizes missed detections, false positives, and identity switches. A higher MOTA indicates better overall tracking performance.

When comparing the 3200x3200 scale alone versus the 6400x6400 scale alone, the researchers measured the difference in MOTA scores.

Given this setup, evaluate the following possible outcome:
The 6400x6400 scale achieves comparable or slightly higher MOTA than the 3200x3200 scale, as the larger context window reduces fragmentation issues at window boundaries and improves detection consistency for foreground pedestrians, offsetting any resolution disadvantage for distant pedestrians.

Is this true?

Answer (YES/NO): NO